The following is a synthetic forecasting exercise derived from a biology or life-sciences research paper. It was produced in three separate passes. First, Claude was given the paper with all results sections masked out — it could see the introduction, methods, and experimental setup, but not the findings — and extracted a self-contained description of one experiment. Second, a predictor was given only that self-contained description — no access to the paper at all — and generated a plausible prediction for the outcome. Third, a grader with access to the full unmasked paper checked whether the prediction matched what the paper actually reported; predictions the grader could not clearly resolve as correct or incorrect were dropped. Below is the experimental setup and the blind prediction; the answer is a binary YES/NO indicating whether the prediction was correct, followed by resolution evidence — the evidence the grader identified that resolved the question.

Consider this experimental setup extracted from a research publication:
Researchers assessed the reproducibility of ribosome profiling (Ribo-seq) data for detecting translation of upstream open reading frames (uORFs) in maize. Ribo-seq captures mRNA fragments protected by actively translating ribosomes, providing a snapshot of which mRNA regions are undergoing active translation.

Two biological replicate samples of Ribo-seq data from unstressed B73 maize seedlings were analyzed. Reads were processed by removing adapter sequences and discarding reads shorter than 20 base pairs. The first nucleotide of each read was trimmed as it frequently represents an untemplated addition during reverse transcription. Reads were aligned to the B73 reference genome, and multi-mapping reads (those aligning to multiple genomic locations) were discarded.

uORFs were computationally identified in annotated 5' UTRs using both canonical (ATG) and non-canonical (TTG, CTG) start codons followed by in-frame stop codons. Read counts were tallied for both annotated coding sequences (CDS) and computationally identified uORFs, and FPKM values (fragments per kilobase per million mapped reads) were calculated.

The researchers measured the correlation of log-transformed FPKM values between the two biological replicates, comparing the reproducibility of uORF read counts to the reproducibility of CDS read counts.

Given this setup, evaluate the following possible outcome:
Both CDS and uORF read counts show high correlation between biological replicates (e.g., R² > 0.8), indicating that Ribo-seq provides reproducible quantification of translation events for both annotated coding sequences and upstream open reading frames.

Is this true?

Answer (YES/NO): NO